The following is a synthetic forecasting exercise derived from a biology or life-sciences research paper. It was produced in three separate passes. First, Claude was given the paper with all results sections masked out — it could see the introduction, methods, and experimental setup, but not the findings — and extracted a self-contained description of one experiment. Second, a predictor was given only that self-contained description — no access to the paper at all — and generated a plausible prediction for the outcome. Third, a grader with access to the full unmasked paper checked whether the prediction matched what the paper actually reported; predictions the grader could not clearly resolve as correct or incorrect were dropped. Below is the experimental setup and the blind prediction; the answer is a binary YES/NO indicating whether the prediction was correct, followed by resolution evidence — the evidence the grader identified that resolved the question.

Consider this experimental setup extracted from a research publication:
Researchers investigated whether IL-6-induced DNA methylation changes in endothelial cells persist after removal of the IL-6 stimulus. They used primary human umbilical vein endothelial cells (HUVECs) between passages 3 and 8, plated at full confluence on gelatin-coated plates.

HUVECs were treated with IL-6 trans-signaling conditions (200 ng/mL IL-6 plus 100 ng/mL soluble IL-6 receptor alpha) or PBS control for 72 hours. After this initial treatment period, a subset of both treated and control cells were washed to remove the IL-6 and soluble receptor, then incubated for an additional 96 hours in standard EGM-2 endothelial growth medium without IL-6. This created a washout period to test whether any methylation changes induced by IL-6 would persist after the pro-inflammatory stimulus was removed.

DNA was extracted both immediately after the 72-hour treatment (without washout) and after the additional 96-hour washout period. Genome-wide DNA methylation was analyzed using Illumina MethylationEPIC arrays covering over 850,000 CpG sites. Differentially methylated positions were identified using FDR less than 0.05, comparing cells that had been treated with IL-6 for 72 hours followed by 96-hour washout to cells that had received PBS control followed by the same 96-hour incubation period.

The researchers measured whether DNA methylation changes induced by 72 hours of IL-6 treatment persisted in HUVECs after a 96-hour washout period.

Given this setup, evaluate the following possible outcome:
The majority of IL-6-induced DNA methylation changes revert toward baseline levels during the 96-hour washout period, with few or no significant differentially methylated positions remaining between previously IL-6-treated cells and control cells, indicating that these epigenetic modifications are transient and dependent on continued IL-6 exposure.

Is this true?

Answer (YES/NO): NO